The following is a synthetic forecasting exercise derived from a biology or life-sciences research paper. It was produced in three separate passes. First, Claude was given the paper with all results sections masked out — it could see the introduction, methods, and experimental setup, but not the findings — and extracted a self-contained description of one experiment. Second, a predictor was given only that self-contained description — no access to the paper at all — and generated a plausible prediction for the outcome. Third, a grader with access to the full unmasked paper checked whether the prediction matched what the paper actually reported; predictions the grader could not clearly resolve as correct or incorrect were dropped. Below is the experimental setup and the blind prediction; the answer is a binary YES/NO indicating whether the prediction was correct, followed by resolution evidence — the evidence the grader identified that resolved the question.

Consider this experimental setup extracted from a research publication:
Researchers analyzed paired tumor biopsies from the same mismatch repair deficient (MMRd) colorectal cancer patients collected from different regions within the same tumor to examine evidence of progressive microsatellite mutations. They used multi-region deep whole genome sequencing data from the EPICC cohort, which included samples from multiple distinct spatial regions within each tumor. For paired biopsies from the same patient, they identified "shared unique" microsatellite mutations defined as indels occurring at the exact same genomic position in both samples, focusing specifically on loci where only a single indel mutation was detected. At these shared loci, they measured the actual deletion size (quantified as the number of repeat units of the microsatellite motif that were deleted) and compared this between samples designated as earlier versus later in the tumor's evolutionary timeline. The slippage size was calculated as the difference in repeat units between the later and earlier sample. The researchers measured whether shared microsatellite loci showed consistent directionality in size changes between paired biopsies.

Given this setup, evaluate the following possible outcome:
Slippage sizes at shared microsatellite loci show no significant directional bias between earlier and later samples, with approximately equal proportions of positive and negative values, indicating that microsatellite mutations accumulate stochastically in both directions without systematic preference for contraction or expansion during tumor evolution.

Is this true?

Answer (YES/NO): NO